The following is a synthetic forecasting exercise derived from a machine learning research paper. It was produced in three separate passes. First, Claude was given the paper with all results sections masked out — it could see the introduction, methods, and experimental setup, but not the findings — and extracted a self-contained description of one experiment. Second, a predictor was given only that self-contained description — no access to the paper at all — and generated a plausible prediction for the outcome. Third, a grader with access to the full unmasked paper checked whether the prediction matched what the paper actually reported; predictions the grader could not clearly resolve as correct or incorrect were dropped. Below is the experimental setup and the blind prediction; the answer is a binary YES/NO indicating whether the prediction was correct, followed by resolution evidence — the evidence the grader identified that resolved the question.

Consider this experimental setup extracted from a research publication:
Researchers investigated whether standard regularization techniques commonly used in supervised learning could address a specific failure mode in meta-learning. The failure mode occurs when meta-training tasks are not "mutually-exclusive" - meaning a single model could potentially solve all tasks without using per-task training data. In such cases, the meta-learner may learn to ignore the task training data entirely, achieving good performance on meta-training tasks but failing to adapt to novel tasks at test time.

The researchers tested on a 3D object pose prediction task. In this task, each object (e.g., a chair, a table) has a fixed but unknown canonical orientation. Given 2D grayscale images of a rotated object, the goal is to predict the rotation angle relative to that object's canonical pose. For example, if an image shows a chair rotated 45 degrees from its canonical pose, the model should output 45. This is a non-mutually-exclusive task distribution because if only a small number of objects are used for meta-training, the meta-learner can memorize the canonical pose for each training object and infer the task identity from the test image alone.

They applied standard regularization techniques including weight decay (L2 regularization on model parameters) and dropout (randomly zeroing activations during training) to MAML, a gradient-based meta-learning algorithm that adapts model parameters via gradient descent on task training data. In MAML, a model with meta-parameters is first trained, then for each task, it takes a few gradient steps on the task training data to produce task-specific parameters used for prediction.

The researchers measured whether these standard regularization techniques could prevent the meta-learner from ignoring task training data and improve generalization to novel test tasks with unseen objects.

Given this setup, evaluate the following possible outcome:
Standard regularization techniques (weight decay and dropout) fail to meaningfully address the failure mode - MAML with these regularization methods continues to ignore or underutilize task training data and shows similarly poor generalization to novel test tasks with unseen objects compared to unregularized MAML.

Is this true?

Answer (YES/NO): YES